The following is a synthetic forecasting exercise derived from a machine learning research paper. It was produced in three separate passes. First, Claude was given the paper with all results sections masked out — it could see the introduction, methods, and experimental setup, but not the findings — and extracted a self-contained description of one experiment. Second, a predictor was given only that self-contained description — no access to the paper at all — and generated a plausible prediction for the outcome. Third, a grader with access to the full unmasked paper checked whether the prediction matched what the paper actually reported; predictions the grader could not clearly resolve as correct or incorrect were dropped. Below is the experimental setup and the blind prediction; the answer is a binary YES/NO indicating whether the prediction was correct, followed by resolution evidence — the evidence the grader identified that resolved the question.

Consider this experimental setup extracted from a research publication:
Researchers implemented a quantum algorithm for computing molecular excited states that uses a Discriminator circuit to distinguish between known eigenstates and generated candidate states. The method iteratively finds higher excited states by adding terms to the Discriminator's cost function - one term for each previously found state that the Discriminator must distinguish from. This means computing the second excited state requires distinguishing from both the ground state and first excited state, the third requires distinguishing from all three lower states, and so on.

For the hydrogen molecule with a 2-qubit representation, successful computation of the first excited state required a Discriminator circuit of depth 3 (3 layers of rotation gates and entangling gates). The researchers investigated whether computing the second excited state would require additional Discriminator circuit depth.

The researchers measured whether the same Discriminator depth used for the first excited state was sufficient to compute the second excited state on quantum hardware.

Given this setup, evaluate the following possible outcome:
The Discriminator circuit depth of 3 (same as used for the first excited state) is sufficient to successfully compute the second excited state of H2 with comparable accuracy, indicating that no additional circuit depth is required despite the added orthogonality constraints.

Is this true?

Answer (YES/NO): NO